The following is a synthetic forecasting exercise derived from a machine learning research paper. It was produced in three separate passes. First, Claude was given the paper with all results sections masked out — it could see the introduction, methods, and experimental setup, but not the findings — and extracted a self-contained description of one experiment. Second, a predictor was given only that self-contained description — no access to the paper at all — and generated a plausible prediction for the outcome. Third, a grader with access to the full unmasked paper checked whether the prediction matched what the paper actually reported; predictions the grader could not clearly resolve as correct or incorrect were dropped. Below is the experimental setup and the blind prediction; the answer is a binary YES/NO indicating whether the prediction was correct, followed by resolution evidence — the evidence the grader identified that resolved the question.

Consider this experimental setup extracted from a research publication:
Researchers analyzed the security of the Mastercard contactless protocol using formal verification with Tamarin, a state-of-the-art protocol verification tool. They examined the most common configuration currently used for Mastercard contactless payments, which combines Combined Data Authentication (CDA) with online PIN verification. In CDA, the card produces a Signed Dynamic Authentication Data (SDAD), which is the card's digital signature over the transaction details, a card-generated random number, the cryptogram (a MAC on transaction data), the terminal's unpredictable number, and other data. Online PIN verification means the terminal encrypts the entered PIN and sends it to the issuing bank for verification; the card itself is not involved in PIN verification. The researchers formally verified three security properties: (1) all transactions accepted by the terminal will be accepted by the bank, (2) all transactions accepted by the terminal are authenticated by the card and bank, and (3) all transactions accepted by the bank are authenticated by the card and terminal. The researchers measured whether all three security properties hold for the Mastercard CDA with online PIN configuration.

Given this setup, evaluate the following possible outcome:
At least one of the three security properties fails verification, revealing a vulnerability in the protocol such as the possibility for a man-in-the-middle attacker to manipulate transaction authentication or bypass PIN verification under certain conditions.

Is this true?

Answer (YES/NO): NO